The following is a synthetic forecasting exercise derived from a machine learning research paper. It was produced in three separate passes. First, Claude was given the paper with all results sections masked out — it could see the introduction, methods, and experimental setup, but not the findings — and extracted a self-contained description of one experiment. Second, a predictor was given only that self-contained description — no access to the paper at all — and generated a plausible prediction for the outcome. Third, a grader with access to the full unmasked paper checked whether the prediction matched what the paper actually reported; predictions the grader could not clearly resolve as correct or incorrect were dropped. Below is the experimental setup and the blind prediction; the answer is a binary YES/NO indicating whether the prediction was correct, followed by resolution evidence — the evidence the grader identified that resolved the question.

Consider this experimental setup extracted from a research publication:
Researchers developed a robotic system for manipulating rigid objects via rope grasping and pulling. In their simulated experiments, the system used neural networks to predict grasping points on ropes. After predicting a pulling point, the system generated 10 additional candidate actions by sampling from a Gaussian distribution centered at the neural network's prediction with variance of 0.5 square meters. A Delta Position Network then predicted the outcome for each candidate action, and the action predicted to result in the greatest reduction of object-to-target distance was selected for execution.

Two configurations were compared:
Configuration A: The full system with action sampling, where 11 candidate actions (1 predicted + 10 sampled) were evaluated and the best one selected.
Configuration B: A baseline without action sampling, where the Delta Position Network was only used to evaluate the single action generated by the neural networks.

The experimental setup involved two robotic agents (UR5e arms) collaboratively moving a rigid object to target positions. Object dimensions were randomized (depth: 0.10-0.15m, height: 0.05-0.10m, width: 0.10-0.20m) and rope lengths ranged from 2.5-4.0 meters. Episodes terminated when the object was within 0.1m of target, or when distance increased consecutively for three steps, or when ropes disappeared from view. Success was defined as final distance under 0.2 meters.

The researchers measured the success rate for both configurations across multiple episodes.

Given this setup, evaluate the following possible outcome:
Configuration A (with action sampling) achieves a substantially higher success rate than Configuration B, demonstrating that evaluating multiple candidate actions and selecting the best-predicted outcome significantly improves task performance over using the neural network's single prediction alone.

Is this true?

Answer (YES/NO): YES